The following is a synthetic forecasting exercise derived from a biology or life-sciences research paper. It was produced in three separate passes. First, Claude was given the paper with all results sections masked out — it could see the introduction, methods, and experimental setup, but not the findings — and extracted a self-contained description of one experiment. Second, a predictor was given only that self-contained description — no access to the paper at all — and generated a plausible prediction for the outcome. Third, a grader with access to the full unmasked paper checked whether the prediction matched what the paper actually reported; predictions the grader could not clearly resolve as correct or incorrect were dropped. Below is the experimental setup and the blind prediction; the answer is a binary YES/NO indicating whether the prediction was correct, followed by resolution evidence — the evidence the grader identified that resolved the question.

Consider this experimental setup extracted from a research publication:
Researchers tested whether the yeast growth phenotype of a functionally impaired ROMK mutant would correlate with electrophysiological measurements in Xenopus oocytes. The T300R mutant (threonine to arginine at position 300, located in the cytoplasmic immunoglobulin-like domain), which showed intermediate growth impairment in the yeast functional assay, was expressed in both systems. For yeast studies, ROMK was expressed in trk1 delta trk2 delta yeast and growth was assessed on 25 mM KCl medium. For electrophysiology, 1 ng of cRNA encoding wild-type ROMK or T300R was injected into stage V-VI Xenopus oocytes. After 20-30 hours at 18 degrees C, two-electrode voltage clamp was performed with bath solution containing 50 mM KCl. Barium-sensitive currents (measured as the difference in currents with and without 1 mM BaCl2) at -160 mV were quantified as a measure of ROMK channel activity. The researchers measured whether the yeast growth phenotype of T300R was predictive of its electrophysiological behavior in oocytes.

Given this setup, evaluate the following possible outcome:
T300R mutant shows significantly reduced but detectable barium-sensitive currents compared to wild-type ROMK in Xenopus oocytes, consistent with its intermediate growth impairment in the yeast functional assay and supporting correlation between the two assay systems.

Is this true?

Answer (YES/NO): NO